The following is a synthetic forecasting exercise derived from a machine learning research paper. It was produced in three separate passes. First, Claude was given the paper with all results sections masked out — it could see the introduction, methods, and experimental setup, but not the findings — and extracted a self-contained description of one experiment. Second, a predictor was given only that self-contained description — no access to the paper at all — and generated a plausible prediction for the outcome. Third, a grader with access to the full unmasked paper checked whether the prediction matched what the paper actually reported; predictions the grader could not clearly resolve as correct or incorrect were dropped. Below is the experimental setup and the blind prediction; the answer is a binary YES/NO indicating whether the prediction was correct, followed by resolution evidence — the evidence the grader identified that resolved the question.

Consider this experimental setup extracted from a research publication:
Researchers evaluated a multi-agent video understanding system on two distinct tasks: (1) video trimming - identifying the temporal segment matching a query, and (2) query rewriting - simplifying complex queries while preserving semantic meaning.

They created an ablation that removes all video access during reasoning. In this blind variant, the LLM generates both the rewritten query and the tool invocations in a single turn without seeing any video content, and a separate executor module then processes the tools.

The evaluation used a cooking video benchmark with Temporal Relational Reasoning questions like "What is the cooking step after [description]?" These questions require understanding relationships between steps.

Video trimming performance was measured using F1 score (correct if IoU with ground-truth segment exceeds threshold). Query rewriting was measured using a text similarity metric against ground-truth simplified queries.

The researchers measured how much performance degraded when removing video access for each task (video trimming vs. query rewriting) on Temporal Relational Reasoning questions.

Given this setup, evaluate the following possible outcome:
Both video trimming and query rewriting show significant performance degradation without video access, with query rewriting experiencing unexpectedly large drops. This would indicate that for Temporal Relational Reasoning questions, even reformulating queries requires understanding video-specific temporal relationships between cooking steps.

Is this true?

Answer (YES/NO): NO